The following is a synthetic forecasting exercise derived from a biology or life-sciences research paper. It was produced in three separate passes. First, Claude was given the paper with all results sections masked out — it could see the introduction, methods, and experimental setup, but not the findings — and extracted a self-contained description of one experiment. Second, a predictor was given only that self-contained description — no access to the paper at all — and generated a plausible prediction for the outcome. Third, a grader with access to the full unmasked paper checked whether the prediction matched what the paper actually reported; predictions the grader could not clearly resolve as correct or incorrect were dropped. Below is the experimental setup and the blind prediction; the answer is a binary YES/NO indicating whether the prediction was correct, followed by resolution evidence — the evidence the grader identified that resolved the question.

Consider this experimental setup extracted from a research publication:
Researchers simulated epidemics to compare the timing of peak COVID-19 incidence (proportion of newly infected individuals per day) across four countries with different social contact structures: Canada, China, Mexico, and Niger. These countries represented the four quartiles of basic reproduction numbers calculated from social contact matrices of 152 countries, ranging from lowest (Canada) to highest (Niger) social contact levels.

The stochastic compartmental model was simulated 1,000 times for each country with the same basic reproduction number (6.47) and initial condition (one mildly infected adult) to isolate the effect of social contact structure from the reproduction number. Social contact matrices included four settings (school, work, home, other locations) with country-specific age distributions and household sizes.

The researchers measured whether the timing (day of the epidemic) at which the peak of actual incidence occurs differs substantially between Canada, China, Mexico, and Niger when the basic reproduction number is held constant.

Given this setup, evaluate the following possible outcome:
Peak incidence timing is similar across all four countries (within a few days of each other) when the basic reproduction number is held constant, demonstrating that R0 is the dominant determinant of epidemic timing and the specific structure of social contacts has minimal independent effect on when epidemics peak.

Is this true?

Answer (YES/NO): NO